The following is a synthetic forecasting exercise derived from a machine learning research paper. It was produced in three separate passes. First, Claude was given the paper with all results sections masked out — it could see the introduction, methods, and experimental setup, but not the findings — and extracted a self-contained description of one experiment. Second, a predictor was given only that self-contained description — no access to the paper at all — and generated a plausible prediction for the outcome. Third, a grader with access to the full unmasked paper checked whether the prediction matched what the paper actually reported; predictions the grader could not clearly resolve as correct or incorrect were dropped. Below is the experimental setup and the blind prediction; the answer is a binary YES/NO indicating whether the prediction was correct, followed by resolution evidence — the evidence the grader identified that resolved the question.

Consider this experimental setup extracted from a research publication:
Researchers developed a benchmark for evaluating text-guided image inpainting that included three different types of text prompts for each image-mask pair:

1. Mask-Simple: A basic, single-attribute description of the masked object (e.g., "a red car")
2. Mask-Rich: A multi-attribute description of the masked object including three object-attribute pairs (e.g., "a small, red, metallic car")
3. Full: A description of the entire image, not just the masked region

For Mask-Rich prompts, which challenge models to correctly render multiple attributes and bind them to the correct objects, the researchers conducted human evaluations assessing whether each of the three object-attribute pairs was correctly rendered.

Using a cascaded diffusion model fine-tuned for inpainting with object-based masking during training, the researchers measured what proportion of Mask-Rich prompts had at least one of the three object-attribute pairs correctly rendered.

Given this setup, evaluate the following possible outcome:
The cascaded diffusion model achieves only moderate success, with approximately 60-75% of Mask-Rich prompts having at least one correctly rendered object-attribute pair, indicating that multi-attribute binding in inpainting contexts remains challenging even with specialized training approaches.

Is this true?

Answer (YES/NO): NO